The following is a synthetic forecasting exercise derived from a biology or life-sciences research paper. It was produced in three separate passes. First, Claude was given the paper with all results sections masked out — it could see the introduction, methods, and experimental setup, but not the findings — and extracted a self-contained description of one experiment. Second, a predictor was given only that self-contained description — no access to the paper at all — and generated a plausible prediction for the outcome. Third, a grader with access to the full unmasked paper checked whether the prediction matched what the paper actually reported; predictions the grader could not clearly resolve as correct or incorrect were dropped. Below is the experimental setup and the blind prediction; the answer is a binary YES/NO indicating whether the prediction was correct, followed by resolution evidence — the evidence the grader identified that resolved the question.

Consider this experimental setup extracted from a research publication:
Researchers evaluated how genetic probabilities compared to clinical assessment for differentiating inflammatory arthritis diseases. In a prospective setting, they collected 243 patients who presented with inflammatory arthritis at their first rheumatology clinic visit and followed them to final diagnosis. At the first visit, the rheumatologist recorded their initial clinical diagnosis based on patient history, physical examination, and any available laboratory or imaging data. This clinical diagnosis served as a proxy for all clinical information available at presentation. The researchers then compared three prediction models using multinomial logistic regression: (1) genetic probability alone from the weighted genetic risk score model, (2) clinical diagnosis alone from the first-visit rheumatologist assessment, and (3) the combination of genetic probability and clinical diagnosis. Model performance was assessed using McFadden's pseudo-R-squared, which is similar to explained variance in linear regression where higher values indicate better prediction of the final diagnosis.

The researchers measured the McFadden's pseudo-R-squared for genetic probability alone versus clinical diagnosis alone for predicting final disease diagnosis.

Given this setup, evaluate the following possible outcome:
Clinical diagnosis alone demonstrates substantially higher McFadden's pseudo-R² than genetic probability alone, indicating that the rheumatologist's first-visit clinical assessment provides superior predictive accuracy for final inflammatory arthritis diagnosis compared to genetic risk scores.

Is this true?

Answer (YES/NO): YES